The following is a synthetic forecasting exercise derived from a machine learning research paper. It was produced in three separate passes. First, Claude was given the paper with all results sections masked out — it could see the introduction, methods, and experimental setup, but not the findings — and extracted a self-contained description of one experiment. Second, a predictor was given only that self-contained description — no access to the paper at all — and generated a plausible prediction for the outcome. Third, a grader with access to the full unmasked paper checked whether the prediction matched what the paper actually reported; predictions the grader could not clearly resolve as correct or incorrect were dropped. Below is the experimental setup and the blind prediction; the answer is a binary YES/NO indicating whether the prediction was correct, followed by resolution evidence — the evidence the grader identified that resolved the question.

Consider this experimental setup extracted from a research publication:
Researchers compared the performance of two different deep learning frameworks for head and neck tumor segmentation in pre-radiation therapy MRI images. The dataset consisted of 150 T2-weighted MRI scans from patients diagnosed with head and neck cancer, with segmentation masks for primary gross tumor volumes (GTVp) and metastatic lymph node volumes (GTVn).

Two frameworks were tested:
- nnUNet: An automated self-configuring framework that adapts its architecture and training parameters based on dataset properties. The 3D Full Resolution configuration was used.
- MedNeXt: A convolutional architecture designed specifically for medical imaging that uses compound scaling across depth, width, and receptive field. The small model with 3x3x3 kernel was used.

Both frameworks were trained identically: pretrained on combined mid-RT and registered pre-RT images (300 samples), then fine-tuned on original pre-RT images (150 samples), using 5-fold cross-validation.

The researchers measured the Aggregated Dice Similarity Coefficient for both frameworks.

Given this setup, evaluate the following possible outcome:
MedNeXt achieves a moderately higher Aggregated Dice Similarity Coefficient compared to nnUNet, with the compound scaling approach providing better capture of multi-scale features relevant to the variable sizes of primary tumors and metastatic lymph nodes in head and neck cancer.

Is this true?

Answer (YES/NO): YES